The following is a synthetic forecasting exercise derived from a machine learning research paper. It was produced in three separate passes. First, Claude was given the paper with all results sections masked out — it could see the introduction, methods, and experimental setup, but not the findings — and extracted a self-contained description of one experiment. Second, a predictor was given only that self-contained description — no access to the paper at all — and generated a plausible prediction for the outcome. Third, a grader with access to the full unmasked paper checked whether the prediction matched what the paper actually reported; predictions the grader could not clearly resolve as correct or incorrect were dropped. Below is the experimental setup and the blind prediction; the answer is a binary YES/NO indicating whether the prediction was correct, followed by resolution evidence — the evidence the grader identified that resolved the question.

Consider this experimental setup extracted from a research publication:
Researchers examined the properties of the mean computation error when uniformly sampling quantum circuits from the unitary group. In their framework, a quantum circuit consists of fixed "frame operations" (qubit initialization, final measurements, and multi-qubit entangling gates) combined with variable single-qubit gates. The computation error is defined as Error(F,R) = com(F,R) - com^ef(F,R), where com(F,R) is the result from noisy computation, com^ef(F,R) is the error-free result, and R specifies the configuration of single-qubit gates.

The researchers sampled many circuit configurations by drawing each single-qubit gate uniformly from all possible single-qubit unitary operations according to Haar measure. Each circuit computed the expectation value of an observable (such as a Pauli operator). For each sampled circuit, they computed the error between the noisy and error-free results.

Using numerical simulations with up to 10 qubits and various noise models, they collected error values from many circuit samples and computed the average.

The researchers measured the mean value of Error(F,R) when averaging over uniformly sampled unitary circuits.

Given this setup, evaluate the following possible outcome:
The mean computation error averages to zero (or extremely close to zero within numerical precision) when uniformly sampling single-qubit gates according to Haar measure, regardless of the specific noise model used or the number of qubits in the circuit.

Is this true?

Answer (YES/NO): YES